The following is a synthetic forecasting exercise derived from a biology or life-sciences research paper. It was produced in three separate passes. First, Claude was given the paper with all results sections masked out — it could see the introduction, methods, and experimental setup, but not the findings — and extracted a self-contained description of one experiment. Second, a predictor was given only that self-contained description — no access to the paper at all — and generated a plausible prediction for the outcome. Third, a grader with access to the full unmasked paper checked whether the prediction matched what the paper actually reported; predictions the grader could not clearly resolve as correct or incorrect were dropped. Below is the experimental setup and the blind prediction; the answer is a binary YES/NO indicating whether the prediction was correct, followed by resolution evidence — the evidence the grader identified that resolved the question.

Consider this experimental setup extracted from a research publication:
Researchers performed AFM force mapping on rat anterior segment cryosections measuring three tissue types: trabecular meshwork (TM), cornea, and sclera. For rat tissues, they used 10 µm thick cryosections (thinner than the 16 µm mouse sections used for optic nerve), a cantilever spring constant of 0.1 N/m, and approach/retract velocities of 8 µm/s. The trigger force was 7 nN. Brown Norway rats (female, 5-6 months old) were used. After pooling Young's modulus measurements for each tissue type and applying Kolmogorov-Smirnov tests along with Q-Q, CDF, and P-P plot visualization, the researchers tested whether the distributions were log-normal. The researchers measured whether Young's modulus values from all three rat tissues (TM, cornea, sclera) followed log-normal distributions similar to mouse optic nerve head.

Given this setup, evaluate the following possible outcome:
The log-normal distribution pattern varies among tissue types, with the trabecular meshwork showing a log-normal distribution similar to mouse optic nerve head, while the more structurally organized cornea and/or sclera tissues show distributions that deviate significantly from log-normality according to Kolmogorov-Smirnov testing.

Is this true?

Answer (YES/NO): NO